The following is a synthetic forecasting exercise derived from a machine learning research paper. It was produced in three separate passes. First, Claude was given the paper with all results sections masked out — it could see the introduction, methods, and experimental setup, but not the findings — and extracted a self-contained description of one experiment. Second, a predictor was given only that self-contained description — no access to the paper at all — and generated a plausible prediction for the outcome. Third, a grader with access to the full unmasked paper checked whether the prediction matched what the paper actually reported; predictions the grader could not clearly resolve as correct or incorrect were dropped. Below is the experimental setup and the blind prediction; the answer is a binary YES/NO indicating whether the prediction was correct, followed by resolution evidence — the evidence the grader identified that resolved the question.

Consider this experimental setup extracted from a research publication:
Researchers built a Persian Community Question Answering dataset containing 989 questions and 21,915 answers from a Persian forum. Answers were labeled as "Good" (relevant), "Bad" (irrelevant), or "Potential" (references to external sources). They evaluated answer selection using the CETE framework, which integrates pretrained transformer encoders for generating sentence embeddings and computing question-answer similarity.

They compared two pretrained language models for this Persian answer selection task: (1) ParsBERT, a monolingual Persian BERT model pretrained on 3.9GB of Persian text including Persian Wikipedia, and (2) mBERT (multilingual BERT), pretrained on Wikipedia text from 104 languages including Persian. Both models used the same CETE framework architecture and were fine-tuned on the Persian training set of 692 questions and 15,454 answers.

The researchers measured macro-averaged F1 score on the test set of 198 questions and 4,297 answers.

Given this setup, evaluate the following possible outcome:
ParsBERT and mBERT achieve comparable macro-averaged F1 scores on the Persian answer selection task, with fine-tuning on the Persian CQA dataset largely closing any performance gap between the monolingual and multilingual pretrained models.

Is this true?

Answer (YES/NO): NO